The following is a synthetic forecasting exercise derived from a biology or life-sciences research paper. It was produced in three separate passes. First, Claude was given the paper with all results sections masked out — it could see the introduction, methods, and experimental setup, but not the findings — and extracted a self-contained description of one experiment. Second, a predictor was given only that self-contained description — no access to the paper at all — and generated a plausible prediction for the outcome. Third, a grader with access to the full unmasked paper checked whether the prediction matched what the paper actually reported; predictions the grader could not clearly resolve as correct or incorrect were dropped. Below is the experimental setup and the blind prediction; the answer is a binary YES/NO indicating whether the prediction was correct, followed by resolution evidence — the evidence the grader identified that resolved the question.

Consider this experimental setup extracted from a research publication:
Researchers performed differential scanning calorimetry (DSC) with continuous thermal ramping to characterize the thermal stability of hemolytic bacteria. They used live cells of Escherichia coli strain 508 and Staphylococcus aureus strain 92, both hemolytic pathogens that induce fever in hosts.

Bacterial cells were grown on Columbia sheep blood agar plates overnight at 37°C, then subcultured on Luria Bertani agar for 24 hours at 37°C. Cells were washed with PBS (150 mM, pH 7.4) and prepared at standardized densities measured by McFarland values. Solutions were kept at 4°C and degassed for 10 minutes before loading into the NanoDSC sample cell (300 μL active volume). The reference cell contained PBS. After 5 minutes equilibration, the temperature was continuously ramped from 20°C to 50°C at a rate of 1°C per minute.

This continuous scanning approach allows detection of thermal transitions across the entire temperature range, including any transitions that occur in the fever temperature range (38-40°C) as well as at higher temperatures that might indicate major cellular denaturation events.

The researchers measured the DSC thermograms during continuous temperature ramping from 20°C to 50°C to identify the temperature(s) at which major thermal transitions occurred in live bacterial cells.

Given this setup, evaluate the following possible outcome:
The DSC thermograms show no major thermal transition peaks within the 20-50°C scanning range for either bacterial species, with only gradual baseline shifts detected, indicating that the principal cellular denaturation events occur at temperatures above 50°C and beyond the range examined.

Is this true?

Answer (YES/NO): NO